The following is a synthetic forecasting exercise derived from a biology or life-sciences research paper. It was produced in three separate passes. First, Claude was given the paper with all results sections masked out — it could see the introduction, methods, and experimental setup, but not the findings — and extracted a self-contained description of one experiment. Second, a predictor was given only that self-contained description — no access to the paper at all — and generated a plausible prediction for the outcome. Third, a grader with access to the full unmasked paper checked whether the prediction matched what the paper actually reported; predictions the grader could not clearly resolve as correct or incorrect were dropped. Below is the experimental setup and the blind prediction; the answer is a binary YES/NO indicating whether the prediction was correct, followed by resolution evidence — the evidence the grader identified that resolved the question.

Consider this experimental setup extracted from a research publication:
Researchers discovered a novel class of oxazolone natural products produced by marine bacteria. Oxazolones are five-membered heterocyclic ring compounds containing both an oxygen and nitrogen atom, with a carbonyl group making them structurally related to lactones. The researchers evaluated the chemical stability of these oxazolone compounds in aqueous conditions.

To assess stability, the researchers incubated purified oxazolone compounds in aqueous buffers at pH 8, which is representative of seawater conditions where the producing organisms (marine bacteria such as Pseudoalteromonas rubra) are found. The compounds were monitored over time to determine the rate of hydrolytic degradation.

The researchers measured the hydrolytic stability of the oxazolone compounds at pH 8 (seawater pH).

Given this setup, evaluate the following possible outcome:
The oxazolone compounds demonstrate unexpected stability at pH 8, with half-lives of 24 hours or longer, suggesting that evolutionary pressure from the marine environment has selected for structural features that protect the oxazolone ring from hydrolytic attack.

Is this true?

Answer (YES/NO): NO